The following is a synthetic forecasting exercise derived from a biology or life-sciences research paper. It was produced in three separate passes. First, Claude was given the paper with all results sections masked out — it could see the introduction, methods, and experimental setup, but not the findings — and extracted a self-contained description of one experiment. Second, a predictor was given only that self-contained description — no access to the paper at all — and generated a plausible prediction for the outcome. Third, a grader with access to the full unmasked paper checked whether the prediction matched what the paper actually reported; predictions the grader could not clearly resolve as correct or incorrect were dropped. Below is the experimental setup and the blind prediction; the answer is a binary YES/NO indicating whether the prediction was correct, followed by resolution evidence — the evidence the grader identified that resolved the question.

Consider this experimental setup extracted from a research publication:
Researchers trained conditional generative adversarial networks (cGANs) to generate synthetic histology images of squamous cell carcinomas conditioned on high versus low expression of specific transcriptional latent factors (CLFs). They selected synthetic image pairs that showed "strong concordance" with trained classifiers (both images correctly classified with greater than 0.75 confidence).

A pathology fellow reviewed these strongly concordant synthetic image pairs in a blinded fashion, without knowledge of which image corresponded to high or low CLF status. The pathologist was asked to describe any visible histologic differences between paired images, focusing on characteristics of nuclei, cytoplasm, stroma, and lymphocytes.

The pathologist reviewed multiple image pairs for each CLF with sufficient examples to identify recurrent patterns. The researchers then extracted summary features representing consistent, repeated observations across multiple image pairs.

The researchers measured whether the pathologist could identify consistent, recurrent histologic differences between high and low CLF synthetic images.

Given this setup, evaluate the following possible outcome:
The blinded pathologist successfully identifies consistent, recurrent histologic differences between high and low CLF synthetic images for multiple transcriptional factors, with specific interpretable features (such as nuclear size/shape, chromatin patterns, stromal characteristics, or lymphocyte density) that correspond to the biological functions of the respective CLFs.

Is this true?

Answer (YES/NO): YES